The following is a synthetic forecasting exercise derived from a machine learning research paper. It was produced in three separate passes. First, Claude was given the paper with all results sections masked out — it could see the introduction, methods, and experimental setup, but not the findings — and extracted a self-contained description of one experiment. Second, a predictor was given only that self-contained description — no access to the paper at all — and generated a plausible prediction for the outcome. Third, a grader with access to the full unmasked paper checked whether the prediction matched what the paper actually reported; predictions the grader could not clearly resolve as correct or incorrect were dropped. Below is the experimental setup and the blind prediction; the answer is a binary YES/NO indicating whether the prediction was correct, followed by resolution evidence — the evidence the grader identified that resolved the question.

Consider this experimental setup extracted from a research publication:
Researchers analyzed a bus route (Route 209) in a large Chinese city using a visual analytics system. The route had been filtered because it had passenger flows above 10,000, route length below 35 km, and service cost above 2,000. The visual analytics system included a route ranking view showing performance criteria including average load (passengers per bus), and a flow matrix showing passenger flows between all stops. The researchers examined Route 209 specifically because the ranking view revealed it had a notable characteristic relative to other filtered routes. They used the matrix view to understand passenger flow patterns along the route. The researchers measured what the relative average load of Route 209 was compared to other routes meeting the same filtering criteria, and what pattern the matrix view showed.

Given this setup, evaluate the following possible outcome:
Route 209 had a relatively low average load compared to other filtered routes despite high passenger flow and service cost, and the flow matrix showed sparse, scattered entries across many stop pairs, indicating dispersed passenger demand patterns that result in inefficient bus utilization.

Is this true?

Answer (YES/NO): NO